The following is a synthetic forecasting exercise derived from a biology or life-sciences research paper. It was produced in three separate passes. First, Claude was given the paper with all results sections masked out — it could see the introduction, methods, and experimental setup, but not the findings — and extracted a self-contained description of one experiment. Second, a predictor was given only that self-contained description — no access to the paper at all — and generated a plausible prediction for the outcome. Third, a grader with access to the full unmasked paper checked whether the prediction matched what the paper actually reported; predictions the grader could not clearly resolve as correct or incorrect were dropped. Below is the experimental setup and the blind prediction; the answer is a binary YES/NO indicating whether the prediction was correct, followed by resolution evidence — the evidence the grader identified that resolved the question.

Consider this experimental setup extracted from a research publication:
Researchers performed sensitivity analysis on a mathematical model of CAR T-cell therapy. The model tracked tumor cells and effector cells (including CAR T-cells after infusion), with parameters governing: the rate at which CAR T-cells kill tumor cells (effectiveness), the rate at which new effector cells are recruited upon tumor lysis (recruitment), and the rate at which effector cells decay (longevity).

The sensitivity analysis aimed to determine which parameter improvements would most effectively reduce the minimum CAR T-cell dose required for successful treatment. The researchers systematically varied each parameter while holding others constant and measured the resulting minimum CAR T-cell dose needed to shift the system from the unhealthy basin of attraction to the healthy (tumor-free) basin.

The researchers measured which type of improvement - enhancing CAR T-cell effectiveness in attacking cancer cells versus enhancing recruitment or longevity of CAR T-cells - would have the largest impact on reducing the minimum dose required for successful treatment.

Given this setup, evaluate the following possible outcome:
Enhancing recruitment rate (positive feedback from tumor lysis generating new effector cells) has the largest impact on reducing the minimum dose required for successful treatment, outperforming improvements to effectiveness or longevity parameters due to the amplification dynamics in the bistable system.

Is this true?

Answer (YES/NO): NO